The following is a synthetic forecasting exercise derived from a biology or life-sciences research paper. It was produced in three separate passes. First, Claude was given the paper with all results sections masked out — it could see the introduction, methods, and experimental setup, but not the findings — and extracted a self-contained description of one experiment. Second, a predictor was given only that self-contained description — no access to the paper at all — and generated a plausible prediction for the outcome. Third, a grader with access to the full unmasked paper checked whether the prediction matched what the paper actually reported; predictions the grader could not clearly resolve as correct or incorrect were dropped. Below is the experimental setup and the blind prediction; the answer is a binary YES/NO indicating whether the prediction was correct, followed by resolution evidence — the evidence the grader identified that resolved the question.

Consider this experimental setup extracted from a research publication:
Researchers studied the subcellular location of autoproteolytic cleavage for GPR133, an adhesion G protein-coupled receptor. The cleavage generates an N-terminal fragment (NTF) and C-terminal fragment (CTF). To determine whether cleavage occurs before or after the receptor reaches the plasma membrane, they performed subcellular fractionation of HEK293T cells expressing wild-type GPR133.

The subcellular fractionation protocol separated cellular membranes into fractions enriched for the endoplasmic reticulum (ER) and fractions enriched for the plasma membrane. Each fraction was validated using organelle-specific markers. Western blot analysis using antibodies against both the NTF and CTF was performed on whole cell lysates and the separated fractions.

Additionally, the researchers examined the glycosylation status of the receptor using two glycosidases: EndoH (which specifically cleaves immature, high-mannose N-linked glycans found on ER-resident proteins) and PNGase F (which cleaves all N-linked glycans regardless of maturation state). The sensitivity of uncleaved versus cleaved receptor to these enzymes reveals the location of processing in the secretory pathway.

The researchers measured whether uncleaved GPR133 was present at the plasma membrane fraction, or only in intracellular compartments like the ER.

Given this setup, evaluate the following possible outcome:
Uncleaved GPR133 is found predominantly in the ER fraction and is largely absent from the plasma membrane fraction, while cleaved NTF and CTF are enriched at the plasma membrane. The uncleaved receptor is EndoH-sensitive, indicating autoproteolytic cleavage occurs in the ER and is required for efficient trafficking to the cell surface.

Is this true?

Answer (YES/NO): NO